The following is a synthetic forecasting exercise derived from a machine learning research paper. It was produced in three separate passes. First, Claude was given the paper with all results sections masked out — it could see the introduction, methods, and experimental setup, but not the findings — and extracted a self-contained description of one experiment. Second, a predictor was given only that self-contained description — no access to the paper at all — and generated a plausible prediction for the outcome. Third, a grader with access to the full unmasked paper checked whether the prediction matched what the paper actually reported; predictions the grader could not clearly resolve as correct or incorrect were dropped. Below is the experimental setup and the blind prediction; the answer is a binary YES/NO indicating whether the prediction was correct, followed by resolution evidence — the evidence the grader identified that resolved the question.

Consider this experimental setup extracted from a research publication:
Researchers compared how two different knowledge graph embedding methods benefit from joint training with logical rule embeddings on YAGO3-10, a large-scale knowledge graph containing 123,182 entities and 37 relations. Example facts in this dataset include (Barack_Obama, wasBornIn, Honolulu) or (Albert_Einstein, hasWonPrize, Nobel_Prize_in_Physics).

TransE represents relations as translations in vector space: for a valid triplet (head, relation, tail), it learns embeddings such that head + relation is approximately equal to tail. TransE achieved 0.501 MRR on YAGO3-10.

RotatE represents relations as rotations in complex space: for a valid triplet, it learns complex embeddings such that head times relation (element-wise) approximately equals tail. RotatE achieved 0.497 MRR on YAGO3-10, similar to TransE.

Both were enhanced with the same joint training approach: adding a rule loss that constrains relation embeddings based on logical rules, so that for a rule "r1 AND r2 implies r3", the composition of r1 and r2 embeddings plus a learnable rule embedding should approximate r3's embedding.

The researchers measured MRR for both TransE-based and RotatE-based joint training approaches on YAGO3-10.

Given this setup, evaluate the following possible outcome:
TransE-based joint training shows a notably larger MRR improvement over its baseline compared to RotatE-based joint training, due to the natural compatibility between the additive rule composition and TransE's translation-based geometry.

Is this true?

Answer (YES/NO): NO